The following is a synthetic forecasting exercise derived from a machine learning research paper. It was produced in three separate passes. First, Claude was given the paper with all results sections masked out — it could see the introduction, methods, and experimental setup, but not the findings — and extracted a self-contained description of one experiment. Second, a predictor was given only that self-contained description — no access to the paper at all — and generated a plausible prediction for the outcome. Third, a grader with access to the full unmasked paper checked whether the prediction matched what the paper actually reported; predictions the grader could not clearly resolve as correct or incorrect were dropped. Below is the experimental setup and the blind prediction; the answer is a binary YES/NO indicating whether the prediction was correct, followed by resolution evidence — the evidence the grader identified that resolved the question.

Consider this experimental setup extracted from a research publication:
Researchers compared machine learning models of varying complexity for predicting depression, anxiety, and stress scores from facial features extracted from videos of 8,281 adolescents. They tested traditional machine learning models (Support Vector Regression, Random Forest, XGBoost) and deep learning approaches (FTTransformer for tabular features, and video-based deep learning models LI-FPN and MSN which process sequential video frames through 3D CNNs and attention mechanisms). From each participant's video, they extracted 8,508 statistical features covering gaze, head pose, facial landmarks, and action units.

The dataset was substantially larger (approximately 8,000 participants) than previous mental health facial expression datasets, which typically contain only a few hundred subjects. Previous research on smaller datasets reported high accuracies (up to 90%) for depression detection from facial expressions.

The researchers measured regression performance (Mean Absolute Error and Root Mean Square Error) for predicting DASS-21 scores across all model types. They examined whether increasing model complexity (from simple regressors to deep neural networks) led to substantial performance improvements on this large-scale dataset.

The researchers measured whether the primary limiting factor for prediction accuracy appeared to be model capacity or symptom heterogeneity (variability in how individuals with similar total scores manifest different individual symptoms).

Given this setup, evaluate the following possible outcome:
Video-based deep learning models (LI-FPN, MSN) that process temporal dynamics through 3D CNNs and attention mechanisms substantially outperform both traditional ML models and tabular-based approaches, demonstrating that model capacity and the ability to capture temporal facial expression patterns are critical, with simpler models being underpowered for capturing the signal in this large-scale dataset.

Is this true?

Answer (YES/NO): NO